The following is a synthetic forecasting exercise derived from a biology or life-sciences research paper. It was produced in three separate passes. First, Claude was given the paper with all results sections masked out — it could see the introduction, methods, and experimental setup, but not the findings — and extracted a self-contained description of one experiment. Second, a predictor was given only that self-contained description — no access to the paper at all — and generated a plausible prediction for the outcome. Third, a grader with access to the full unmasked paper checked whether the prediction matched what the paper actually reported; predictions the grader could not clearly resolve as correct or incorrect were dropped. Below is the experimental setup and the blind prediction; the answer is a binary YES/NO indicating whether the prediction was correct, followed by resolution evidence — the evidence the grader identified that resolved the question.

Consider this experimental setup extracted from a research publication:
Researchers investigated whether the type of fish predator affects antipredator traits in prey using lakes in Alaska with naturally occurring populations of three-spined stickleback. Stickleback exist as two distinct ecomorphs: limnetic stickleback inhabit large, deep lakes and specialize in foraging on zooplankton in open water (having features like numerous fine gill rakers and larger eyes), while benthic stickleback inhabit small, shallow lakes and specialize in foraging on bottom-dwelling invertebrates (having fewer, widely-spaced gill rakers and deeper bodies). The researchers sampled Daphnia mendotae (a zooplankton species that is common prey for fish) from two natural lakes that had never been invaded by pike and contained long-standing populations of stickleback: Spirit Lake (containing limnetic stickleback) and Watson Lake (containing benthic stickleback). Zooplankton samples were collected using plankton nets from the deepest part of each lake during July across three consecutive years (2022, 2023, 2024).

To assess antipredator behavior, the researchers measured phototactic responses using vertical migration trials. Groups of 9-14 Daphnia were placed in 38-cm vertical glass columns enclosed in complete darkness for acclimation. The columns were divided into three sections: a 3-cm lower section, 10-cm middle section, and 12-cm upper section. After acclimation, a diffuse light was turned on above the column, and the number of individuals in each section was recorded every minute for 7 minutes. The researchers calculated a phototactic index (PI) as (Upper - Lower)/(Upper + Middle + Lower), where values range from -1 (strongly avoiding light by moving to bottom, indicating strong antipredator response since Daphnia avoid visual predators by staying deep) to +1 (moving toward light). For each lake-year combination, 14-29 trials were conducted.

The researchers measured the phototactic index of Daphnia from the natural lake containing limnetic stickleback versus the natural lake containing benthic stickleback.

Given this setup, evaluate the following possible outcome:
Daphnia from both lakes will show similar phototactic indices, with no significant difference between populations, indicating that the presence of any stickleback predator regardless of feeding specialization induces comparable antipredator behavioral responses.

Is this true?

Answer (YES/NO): NO